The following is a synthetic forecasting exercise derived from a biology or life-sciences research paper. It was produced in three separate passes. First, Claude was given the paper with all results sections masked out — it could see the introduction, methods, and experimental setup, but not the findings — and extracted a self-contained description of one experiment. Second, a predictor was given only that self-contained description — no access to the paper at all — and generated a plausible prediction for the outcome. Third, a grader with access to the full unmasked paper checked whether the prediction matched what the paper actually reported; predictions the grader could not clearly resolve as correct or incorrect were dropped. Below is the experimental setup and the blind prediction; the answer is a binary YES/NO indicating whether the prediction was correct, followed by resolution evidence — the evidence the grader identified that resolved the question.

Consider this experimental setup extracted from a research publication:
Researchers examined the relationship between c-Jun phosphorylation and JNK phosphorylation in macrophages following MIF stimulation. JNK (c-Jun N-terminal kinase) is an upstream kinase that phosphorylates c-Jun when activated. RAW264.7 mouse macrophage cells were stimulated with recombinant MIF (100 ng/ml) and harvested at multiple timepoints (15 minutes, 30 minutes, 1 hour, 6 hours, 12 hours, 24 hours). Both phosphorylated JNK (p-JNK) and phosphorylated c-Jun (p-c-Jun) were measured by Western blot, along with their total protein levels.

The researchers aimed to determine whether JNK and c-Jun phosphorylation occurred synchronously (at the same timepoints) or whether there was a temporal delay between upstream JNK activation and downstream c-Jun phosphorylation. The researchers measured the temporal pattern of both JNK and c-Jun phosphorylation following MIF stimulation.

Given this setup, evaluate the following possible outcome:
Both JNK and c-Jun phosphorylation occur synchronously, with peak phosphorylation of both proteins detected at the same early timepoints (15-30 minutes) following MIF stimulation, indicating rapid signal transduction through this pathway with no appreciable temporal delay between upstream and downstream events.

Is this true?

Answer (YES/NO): YES